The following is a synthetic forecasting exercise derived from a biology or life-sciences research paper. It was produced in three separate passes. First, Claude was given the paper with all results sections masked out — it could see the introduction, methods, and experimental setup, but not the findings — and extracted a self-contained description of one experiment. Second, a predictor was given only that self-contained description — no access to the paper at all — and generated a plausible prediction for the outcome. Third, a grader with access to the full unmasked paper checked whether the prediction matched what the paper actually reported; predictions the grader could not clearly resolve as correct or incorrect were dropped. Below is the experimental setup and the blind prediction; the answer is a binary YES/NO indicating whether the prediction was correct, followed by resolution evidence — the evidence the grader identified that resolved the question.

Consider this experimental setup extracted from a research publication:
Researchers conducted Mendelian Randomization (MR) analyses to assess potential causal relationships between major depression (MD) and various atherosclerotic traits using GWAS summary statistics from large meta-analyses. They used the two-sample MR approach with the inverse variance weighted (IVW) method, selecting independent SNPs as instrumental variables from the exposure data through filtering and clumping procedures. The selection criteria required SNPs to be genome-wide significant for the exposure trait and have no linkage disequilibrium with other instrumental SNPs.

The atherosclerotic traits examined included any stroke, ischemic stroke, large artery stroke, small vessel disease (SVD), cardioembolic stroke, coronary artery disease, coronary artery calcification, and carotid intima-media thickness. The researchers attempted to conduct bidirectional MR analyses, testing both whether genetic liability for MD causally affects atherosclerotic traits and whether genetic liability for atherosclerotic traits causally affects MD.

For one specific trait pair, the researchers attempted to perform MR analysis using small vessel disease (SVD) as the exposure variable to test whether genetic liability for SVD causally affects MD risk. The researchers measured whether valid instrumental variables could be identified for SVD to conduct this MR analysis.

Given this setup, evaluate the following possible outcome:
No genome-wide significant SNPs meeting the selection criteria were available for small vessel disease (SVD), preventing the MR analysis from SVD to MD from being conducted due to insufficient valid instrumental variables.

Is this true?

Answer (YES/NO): YES